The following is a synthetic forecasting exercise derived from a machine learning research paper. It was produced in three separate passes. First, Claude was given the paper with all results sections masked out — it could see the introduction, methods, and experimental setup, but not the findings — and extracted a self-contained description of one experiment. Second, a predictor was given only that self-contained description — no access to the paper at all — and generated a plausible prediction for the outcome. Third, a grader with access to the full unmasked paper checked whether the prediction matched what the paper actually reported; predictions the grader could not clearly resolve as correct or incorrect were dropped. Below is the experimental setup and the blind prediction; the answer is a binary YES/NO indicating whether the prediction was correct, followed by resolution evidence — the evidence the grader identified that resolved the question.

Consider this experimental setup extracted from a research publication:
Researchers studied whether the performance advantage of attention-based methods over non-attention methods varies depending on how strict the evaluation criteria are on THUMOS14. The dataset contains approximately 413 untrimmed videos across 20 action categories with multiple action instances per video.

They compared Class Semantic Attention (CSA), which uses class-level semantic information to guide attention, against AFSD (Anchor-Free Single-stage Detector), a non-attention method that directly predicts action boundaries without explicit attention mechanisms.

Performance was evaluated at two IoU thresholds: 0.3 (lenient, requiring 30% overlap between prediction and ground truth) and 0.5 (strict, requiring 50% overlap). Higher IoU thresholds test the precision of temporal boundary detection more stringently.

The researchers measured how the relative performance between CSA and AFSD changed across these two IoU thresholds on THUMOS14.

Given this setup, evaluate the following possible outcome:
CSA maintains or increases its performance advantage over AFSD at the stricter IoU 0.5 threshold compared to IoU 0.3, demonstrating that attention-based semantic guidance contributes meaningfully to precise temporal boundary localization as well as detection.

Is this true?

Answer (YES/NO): NO